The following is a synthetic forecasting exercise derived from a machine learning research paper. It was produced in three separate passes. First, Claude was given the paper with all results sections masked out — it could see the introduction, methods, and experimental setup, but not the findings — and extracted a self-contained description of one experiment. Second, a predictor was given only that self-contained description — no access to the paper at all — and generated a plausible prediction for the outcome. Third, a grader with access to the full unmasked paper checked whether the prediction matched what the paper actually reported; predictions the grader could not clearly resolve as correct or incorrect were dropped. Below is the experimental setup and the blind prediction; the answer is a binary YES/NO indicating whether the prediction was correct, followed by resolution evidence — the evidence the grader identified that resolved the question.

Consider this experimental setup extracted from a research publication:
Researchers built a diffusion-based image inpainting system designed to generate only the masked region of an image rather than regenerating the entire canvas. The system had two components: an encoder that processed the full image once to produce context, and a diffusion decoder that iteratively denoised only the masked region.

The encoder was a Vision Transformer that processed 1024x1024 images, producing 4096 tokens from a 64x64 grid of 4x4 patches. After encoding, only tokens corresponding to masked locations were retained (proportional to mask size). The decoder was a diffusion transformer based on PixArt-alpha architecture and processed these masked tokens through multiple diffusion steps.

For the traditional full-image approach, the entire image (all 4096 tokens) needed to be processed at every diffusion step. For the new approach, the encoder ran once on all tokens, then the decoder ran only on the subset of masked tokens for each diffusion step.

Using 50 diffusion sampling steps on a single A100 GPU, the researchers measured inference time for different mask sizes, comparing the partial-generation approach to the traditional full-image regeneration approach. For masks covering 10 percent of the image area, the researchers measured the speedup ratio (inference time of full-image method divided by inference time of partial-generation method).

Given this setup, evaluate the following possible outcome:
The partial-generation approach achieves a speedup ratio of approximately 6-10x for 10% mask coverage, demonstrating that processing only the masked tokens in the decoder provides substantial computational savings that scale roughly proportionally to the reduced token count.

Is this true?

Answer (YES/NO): YES